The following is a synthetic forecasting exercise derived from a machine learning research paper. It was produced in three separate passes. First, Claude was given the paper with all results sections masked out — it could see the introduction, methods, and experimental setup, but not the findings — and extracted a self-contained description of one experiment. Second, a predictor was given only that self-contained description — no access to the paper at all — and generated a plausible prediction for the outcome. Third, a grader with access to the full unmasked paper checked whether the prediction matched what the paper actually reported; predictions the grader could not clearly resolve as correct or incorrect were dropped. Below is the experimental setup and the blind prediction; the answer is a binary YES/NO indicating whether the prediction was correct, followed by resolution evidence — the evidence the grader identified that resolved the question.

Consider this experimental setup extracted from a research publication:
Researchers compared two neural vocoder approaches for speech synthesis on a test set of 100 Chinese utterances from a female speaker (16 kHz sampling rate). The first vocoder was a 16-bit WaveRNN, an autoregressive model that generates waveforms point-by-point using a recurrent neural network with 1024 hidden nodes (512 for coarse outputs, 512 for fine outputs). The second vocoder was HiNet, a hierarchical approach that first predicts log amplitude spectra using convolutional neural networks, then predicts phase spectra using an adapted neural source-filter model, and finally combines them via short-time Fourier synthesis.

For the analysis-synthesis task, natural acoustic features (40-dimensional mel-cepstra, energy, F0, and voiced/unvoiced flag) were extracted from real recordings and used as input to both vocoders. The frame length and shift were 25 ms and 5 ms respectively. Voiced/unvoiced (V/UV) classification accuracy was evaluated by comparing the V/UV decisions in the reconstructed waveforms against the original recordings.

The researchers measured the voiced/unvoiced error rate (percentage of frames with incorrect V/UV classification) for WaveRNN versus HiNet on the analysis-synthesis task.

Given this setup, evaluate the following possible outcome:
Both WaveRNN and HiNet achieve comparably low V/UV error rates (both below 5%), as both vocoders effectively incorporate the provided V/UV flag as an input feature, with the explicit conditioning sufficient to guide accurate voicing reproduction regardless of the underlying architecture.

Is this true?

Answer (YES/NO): NO